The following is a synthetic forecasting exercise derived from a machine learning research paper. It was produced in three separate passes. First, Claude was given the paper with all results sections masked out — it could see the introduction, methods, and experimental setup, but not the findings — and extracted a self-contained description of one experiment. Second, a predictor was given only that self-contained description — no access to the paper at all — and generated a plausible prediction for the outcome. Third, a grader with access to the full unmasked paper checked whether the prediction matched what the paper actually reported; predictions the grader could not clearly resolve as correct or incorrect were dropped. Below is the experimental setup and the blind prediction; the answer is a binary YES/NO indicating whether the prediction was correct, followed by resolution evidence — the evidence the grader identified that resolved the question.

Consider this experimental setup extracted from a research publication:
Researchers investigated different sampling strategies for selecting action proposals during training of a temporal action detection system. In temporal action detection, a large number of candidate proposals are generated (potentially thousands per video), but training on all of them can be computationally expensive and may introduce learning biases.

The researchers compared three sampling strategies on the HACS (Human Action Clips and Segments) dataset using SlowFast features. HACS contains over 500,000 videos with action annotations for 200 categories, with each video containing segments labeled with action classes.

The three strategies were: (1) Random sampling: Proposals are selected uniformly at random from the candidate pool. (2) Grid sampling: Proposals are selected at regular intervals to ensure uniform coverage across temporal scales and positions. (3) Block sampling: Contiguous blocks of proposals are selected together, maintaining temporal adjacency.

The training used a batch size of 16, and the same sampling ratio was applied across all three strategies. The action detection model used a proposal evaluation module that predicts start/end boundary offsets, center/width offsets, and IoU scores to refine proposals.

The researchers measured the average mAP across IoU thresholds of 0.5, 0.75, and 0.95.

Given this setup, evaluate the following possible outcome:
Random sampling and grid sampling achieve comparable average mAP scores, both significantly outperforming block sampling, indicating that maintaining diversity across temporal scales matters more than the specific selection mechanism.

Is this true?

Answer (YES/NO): YES